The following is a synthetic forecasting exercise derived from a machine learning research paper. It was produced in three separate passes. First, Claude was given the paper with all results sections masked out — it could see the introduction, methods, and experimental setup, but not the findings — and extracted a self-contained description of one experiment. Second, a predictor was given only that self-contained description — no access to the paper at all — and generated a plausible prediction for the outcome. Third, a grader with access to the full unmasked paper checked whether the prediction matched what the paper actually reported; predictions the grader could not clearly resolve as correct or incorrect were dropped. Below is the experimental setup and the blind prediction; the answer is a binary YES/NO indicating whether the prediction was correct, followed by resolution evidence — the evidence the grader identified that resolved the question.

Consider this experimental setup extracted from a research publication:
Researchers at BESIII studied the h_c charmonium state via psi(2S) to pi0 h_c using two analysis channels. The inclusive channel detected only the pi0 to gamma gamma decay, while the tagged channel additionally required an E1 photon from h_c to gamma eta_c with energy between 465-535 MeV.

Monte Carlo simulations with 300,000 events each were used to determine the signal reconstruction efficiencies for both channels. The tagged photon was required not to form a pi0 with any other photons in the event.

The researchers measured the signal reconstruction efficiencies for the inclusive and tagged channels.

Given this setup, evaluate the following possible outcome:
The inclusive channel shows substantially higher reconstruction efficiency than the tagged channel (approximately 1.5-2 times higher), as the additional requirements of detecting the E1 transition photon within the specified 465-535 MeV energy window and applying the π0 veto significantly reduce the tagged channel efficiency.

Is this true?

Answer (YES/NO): NO